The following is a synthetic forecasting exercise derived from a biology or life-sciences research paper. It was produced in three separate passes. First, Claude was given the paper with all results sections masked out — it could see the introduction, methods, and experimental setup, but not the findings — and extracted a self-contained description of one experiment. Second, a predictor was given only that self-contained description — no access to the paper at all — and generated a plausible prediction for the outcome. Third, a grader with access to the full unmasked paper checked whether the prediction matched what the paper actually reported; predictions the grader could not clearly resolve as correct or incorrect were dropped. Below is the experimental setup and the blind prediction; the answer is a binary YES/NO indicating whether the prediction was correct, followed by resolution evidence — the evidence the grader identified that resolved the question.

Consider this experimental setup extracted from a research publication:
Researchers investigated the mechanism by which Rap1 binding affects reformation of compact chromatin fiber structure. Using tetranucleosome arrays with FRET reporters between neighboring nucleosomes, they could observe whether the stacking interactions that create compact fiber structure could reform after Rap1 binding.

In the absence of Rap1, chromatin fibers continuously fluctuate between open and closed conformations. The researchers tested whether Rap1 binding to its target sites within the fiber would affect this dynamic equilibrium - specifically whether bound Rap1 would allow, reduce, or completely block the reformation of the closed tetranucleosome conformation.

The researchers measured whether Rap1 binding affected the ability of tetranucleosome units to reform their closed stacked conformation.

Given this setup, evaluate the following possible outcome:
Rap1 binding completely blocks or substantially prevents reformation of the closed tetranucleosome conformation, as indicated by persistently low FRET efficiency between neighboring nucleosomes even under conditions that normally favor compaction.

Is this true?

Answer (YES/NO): NO